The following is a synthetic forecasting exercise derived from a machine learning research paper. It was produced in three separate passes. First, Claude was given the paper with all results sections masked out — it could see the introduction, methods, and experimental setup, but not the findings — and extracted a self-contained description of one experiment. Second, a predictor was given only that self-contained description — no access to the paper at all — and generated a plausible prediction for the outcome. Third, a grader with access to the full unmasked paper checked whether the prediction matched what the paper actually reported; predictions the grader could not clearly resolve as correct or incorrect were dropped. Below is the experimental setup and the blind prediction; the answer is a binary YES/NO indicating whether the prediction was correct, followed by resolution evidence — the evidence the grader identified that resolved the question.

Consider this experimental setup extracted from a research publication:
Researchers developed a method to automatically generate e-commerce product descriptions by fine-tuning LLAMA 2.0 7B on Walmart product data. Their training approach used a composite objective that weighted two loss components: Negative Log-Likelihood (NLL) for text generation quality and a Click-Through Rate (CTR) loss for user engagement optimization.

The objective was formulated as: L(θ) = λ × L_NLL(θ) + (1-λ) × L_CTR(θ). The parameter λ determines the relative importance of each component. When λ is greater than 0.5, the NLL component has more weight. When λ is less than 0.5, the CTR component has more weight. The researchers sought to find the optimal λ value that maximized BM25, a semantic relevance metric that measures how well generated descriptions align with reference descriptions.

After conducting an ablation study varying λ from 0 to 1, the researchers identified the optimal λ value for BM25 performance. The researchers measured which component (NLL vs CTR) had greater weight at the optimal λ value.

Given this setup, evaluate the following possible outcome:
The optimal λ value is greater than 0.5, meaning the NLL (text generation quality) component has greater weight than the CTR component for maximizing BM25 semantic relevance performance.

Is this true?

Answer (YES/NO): NO